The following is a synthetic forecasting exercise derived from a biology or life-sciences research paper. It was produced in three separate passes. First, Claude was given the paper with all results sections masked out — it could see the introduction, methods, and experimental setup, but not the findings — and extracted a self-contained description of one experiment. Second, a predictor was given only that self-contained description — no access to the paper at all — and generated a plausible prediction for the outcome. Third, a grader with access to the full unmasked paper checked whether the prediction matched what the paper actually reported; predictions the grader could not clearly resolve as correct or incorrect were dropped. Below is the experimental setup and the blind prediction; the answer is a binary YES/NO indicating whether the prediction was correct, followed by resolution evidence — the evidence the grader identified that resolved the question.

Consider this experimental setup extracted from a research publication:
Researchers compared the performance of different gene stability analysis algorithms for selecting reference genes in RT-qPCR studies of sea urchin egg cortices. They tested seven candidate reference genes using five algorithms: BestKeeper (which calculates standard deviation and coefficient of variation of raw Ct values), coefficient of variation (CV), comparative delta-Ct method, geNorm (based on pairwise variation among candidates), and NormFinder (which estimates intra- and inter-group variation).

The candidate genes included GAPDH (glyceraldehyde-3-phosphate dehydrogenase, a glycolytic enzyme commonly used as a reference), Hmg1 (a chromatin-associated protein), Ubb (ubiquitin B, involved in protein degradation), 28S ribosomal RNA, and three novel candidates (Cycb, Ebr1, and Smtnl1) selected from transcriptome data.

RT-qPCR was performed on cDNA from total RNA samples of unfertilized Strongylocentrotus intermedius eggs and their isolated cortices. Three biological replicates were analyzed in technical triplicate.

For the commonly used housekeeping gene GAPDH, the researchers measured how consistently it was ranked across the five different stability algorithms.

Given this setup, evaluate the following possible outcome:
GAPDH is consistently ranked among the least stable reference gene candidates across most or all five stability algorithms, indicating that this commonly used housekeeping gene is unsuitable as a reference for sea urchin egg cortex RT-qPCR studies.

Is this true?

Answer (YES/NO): NO